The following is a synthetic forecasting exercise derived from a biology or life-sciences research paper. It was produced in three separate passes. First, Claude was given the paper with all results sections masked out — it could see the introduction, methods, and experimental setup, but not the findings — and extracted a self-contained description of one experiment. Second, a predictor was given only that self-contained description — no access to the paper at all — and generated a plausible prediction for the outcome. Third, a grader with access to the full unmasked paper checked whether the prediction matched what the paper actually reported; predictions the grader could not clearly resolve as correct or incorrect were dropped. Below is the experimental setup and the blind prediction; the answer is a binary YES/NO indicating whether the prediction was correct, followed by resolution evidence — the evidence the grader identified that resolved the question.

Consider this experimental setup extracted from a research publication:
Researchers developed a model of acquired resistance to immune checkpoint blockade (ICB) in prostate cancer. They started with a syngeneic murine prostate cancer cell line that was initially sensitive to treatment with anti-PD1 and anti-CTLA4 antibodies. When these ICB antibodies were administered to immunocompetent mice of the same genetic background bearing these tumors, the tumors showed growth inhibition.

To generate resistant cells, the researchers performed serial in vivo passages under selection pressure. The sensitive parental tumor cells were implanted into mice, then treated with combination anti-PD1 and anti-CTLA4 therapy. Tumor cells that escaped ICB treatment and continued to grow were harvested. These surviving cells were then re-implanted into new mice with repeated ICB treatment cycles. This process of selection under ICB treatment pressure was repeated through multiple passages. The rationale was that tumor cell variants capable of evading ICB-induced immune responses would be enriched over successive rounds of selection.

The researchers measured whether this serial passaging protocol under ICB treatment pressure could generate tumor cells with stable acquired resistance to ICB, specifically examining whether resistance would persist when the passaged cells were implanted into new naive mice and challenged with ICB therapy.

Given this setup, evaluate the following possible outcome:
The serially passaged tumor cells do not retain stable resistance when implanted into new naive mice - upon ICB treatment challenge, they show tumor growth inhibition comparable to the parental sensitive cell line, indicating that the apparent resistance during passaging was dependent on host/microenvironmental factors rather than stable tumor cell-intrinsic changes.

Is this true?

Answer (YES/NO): NO